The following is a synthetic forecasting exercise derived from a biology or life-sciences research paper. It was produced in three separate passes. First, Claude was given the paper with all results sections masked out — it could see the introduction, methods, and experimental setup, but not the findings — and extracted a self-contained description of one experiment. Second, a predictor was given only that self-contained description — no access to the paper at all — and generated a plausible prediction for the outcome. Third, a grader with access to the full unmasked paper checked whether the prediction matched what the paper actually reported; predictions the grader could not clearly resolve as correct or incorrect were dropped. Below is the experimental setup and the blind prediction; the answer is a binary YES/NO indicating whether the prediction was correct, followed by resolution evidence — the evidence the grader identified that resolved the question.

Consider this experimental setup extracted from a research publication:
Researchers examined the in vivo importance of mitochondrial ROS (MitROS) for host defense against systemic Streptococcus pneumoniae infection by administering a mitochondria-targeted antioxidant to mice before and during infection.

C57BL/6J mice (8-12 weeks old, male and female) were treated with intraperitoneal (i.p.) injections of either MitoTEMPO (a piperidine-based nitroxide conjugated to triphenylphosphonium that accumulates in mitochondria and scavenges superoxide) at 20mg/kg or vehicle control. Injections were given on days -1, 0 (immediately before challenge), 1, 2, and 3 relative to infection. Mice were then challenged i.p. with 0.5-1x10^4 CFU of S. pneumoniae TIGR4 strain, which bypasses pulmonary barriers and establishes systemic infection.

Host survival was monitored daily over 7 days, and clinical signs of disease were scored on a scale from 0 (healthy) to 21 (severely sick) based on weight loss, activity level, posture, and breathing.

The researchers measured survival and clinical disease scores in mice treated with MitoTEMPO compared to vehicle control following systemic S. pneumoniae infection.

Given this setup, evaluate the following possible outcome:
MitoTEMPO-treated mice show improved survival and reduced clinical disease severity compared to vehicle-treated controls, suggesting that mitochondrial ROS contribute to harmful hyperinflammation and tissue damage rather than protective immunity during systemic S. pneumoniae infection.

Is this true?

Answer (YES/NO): NO